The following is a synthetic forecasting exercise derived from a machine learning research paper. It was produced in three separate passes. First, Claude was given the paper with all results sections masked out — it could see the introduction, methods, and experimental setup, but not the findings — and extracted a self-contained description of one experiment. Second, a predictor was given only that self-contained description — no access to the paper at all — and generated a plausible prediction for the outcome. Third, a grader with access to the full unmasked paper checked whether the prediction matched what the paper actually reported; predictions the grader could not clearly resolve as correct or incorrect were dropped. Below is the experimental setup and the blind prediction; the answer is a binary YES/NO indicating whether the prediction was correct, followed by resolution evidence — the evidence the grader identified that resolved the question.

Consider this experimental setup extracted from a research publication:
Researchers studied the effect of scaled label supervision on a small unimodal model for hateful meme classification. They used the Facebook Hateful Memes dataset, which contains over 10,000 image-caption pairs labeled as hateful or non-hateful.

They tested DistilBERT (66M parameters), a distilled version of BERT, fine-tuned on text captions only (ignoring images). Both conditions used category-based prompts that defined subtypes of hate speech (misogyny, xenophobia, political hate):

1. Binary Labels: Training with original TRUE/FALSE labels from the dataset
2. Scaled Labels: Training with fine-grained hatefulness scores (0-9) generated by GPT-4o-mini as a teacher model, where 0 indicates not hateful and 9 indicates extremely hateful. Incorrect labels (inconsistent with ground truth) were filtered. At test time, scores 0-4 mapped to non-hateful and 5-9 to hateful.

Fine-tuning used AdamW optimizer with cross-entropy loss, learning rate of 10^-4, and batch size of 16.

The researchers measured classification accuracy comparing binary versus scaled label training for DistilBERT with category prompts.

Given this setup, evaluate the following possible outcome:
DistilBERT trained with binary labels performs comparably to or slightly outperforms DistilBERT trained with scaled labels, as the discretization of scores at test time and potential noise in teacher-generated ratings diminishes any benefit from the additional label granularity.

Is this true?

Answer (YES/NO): NO